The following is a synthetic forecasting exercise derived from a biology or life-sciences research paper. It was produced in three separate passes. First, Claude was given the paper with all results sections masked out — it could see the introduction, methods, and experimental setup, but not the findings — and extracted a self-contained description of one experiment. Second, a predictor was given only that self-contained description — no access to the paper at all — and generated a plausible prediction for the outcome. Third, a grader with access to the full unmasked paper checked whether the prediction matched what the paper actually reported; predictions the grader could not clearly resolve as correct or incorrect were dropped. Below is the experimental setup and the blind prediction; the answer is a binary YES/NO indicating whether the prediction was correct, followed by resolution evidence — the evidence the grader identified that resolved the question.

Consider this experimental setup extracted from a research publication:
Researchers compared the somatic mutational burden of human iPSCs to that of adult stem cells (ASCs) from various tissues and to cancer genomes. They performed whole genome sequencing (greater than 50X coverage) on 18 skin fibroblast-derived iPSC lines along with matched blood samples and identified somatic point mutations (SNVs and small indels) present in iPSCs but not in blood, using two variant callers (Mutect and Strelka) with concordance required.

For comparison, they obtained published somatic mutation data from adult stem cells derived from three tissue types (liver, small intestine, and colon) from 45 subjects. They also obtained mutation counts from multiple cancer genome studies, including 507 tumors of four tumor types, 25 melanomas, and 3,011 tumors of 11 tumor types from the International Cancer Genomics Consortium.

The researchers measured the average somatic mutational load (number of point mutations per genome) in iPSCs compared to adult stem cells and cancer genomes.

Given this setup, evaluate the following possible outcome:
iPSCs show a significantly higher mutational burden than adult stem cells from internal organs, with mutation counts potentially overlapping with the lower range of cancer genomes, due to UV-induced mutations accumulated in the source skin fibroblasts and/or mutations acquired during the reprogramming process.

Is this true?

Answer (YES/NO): NO